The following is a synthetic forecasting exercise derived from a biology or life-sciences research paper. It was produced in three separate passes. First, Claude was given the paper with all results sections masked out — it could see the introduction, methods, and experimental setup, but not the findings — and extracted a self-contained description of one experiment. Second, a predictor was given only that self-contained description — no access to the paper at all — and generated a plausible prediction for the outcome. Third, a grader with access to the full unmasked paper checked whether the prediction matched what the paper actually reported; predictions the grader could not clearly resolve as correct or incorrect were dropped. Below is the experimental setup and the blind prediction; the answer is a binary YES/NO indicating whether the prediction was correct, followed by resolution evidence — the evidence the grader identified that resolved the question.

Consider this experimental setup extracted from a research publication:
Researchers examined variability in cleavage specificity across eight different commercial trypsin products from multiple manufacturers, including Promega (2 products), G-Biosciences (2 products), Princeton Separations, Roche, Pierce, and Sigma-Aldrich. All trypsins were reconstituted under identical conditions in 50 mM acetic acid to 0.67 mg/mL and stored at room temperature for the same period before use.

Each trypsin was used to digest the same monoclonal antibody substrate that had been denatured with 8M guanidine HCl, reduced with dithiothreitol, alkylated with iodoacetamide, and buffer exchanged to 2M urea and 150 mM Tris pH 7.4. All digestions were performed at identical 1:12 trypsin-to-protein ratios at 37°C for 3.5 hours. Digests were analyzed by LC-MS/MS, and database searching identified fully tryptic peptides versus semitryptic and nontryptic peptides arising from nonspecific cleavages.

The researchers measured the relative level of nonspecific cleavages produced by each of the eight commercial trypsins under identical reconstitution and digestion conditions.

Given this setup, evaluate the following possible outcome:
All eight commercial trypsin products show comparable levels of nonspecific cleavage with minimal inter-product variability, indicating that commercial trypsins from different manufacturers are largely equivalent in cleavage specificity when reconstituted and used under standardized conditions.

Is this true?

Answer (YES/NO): NO